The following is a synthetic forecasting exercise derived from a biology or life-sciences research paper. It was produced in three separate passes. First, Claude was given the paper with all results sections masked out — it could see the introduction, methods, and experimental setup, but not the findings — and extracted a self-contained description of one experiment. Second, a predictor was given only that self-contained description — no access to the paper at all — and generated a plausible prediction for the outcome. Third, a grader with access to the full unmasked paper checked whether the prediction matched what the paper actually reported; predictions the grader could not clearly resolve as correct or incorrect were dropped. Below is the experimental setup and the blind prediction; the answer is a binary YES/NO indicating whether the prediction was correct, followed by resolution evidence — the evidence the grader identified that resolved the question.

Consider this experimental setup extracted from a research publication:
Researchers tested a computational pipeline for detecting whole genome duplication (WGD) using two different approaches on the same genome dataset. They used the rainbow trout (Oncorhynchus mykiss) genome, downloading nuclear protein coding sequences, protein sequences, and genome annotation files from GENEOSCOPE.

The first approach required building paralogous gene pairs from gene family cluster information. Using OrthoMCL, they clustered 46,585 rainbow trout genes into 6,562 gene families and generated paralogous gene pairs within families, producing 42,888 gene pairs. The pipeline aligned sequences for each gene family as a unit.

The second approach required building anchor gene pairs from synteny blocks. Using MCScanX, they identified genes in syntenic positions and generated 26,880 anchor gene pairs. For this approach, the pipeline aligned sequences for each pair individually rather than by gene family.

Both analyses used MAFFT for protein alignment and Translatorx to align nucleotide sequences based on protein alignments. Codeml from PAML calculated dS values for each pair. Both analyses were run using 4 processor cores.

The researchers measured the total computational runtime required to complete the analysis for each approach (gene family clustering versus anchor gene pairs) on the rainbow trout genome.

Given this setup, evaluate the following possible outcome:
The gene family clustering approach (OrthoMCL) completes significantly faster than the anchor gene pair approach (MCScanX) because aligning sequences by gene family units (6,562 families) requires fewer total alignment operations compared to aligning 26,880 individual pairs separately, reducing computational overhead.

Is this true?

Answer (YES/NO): YES